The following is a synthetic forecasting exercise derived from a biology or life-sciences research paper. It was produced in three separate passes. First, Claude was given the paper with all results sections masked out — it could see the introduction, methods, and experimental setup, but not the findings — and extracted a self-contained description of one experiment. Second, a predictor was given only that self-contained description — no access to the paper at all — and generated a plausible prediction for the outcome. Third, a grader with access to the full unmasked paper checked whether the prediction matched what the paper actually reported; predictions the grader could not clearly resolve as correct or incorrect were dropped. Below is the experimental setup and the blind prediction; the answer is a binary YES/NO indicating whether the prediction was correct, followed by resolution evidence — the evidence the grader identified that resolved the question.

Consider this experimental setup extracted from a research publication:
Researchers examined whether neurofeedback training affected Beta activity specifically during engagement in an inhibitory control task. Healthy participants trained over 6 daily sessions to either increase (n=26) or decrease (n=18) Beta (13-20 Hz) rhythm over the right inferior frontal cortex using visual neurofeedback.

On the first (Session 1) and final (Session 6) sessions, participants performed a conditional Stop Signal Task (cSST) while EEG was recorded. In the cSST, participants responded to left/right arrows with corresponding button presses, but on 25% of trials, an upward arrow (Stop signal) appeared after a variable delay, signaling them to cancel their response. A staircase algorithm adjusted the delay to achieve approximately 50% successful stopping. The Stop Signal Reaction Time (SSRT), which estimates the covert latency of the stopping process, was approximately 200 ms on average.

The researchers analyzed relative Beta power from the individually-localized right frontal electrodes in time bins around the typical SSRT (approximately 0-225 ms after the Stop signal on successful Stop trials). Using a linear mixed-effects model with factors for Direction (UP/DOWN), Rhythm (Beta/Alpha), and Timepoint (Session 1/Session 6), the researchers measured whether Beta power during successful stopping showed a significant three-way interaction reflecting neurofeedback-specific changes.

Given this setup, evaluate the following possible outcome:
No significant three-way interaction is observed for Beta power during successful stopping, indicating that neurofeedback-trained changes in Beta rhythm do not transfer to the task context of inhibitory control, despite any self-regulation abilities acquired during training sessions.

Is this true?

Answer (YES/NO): YES